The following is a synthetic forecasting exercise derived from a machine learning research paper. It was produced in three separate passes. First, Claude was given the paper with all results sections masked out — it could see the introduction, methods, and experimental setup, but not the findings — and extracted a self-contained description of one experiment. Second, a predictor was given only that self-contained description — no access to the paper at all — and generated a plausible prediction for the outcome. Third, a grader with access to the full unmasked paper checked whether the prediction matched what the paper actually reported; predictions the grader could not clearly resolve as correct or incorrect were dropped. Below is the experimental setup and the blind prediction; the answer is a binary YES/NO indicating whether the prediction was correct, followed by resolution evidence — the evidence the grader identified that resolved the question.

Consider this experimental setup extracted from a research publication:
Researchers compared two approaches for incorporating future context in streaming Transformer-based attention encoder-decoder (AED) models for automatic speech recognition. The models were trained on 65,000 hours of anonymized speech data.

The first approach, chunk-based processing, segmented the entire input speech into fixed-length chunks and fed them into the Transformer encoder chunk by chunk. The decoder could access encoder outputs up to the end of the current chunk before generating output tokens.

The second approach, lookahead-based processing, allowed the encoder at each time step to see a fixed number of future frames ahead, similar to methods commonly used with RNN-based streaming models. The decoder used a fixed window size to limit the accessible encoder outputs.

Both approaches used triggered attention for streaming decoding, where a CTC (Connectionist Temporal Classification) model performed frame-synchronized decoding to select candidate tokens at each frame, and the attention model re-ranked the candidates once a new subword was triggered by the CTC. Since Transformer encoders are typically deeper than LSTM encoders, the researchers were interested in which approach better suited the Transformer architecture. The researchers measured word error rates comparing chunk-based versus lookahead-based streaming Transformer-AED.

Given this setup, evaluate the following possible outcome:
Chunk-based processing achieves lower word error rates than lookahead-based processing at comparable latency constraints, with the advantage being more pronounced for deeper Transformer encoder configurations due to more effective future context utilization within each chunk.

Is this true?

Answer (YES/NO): YES